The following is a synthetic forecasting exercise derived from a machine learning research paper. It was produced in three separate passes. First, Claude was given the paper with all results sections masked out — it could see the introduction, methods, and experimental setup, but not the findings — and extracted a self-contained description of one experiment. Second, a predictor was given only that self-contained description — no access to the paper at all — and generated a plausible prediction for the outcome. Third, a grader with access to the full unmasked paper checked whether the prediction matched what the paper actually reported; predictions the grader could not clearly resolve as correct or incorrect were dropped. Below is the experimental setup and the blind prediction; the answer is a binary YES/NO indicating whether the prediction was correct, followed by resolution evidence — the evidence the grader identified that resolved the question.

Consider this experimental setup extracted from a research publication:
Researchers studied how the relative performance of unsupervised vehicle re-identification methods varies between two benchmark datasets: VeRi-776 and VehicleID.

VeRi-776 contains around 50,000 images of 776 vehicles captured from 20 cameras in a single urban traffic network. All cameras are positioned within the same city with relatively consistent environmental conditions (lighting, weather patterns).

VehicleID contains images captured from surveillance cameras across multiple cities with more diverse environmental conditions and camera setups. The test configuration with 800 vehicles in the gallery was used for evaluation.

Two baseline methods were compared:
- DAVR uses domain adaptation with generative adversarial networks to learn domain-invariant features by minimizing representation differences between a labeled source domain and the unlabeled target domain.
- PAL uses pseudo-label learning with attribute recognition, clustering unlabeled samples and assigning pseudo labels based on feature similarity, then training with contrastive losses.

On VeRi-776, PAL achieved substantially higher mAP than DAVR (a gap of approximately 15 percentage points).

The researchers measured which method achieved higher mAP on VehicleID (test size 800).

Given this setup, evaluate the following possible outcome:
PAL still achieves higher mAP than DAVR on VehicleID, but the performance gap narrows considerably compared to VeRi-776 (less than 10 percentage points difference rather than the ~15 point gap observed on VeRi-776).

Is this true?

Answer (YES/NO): NO